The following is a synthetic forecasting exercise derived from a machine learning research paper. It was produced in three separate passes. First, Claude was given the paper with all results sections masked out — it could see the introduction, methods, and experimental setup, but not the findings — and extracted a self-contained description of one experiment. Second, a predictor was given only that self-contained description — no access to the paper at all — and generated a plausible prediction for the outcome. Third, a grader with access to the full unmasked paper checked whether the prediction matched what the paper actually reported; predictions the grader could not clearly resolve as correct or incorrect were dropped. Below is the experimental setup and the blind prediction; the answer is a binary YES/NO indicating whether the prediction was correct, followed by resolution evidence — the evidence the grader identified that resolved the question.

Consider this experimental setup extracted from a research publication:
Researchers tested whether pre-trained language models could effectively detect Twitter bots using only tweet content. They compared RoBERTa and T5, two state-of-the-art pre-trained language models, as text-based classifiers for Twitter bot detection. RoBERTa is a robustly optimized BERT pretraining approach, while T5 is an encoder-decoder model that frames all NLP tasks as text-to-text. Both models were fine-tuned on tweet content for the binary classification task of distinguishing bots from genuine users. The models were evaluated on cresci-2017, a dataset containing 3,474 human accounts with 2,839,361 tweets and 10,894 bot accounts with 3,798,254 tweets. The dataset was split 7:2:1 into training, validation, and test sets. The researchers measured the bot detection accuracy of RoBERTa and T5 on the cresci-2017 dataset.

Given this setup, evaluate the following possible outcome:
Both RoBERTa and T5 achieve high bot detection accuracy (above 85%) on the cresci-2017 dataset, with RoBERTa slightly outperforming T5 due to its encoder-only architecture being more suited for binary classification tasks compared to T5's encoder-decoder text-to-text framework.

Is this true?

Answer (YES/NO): YES